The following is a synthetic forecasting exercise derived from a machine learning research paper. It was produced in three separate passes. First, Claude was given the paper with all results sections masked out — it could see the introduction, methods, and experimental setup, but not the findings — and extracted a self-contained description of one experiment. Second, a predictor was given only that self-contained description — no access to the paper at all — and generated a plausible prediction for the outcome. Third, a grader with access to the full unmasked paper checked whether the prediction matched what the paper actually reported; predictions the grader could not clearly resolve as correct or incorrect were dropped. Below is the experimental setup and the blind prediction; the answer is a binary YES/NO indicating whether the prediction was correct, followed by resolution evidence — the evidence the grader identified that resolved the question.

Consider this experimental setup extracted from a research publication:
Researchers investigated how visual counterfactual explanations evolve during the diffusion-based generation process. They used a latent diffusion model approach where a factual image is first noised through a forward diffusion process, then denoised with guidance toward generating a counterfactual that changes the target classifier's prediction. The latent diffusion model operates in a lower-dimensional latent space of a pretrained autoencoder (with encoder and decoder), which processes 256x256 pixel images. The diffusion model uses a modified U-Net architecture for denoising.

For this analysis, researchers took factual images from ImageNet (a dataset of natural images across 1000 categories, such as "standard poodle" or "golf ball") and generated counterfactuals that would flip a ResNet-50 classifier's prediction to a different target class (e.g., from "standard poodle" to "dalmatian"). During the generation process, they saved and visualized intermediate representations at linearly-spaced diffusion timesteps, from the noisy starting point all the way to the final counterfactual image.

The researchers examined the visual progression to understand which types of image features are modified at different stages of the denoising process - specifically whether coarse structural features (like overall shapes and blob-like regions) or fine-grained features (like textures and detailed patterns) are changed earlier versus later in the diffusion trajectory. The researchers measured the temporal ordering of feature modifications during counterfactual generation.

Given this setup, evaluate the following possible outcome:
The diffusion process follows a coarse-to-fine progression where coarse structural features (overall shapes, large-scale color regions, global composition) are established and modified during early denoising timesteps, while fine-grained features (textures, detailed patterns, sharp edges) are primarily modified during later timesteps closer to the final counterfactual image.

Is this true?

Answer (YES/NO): YES